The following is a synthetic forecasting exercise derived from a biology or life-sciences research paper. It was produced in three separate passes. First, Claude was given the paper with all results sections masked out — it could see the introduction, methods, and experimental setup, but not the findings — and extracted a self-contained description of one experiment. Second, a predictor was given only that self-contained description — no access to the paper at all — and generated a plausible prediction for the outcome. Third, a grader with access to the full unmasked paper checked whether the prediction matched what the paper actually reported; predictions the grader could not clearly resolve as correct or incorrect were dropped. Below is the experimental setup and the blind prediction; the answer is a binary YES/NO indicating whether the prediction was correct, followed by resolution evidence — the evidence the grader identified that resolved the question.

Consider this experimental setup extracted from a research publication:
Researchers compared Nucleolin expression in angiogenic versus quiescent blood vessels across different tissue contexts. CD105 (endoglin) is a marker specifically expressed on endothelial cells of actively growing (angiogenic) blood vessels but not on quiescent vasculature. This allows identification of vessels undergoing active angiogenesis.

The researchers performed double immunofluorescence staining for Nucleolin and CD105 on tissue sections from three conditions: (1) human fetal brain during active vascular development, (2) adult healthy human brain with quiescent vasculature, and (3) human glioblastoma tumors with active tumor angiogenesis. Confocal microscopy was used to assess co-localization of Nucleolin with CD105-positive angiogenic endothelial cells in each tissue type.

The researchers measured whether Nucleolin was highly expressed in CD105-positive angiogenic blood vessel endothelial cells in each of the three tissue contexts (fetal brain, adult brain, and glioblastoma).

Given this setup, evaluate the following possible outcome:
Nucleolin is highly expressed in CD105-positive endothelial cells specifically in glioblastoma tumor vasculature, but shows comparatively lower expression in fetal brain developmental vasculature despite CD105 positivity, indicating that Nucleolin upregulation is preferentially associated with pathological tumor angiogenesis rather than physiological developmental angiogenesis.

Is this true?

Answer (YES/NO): NO